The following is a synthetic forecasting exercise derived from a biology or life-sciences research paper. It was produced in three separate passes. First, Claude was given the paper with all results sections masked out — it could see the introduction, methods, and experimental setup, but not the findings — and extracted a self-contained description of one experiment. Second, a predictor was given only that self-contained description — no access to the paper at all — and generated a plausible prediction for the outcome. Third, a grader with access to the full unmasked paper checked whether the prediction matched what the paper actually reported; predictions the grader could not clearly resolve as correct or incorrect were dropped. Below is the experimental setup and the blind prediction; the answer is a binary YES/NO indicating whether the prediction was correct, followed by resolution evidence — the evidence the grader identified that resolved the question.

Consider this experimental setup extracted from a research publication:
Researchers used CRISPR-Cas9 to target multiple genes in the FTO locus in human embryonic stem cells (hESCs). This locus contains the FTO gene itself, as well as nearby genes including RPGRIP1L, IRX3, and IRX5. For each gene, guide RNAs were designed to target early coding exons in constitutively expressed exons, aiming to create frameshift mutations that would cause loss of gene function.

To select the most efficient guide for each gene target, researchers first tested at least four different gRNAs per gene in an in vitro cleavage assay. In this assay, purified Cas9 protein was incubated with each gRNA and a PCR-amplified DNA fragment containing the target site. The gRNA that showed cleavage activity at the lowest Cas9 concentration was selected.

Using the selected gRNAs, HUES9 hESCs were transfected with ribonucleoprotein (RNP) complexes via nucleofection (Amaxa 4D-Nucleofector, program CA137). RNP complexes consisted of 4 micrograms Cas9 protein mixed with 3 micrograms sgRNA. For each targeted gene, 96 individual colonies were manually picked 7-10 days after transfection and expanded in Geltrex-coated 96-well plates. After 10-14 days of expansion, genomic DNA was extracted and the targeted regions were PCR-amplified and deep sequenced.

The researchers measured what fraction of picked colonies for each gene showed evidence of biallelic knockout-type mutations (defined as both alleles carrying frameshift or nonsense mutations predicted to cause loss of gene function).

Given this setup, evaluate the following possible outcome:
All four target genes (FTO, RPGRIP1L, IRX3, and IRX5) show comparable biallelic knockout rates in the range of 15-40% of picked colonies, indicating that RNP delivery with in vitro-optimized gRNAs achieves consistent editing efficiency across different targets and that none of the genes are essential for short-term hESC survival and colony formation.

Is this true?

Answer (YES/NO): NO